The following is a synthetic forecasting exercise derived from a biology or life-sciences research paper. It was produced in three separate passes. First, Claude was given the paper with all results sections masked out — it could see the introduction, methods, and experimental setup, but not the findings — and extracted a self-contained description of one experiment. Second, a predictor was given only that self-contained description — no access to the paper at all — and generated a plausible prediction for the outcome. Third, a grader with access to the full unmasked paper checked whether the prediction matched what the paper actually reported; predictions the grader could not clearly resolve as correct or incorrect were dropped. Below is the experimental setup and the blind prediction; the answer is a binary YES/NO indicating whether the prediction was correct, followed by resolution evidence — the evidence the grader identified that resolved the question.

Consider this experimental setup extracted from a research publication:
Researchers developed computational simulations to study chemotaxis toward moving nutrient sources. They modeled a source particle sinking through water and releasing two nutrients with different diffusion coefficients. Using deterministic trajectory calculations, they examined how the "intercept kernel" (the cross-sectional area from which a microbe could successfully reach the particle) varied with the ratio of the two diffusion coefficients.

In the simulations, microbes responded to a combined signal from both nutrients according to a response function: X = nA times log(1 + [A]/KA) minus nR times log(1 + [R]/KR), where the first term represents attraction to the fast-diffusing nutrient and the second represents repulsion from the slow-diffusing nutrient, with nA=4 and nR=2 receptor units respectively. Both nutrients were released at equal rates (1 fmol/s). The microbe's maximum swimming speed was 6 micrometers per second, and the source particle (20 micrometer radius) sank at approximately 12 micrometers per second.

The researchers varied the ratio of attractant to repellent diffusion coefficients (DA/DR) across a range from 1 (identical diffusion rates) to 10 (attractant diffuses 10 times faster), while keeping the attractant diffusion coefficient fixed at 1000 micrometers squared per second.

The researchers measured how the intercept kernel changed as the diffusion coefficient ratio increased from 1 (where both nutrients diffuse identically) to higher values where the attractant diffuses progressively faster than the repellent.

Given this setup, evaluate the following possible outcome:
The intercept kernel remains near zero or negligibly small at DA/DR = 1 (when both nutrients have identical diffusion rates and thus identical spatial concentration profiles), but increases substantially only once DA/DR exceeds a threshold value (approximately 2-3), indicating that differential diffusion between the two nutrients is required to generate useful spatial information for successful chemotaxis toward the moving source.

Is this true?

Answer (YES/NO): NO